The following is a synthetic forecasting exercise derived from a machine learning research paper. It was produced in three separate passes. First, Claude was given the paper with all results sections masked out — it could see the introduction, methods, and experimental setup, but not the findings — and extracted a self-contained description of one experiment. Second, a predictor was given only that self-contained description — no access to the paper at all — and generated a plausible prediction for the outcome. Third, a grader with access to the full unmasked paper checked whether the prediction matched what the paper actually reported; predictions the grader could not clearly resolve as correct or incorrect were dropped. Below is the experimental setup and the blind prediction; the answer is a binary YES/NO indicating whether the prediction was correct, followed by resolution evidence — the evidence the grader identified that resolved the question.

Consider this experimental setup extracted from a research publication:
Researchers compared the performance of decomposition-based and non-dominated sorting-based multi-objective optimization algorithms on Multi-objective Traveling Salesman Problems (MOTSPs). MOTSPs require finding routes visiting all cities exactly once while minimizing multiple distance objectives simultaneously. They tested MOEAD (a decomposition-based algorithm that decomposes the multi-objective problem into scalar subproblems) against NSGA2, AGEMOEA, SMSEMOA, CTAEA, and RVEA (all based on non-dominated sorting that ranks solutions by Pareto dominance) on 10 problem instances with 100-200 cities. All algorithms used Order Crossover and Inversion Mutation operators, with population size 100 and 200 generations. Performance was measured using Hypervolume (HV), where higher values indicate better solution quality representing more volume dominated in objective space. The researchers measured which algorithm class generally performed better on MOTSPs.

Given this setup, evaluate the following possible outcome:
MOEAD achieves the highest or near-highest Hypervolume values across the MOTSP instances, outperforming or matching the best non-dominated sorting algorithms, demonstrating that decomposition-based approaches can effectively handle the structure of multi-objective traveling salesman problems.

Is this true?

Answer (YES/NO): YES